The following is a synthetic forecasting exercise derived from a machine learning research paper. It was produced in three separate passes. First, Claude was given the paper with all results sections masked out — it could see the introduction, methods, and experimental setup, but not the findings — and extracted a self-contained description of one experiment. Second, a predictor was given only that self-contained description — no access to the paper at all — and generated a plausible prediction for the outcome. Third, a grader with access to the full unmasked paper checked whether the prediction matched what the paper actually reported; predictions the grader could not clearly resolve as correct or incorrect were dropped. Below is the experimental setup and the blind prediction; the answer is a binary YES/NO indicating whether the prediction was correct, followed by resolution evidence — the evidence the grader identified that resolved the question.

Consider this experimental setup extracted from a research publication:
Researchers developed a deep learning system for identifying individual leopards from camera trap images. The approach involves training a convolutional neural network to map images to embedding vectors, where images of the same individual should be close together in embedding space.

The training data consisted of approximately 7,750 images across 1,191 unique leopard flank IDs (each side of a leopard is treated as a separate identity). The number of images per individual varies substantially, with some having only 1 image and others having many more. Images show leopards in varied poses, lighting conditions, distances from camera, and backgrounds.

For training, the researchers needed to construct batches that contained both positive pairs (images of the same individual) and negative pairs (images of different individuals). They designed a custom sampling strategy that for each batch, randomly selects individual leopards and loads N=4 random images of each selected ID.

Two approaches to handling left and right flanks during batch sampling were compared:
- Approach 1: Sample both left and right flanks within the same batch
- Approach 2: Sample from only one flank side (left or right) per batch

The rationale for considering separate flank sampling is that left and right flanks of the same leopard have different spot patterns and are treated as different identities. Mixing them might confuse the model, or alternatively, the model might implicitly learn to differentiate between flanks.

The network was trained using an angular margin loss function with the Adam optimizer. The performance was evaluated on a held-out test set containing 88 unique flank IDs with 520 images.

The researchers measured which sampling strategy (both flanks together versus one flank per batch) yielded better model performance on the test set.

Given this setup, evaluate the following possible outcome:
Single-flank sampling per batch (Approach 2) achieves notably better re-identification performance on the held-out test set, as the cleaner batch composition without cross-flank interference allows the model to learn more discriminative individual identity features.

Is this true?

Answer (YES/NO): NO